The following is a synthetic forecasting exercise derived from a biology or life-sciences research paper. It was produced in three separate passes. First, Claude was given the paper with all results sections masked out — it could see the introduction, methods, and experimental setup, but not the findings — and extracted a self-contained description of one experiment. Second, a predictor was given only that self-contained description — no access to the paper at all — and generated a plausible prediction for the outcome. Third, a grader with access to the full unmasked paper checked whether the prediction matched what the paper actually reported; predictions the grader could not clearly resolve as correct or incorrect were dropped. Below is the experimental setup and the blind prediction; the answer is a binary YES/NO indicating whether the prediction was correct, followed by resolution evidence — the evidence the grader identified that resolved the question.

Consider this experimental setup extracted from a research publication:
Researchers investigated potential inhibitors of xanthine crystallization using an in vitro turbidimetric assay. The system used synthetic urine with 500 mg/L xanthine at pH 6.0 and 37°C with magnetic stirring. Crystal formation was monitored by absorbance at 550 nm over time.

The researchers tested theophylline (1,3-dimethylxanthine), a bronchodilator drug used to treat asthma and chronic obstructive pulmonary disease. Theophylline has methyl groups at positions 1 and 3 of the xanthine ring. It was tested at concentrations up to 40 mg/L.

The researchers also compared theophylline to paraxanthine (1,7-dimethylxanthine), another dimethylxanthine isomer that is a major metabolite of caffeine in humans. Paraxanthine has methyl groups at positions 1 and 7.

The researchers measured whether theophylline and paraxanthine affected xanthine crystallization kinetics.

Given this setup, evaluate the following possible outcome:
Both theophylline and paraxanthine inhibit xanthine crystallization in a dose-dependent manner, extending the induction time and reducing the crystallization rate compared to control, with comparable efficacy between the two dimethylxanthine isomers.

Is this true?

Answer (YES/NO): NO